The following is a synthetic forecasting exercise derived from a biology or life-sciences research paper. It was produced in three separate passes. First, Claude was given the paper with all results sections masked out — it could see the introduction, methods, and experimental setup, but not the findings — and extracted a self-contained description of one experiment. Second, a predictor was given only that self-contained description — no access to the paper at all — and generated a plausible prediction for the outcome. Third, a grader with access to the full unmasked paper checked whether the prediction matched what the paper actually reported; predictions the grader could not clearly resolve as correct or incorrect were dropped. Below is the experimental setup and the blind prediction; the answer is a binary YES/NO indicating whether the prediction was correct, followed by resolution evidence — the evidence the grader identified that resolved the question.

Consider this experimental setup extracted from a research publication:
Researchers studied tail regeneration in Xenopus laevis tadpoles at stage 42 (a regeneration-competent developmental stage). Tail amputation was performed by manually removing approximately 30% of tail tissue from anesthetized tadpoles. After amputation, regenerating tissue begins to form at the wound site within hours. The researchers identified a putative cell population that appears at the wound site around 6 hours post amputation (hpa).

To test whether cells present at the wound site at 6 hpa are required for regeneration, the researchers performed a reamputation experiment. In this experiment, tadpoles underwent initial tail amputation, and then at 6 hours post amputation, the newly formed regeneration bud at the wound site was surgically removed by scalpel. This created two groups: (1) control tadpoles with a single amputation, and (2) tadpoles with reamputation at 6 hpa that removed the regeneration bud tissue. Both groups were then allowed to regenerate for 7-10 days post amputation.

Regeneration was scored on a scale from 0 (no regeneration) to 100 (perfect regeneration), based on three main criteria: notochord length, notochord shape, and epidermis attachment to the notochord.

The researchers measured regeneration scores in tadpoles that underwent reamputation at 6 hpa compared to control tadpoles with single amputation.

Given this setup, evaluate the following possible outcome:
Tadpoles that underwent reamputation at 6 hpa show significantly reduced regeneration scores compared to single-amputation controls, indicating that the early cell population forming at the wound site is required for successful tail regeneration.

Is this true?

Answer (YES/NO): YES